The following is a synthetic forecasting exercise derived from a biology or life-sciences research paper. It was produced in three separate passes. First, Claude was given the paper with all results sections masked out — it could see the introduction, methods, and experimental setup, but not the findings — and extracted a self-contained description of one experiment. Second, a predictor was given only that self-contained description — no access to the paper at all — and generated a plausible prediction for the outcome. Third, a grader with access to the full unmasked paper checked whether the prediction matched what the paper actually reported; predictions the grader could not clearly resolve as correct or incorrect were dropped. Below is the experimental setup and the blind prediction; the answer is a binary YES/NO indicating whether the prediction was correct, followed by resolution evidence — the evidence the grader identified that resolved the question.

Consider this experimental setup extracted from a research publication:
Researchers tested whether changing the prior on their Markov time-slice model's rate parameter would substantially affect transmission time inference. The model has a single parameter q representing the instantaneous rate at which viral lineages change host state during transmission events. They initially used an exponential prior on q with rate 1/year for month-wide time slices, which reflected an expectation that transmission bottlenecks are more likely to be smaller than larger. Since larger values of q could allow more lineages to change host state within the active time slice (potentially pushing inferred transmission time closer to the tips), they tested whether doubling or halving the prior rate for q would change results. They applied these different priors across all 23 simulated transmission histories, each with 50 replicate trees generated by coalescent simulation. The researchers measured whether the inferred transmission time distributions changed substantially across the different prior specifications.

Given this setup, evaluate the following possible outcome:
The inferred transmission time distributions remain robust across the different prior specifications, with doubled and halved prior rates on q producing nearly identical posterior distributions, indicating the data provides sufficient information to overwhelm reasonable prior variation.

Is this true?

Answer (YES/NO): YES